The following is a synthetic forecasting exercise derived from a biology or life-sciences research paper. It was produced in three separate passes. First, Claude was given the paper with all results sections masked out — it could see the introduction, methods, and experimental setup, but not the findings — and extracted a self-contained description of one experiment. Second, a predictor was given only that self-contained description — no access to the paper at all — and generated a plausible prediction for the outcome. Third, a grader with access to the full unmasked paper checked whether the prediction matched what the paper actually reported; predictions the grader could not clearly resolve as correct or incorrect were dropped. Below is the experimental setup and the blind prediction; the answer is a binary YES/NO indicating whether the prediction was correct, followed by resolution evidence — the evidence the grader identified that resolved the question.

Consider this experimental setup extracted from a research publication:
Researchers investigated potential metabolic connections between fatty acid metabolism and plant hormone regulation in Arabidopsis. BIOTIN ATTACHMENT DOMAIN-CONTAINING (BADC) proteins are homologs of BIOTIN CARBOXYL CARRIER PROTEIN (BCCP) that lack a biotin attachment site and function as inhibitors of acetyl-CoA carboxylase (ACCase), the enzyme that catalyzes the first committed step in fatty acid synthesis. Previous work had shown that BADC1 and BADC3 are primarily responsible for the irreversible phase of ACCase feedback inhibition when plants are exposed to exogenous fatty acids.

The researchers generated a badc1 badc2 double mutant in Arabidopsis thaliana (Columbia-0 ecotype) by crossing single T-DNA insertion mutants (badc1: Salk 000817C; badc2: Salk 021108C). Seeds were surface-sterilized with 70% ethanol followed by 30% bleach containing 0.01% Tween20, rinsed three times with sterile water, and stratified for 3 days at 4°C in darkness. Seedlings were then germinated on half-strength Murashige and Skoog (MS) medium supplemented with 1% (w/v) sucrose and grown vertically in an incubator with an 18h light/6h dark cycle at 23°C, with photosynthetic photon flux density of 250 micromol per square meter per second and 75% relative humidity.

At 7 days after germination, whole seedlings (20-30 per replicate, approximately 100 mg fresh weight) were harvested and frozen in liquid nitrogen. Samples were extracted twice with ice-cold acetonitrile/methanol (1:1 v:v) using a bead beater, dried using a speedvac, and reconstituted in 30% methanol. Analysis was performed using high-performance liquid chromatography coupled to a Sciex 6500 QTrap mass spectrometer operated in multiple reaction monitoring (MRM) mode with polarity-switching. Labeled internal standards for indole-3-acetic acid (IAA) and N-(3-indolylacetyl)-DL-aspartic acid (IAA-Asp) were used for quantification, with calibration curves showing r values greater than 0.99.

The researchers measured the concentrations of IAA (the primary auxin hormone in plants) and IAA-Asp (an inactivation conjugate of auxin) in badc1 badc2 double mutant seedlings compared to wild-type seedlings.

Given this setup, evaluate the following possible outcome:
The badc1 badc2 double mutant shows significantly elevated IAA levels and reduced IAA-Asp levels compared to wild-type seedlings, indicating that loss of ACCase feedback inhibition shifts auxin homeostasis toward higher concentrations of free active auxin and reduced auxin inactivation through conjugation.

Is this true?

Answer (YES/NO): NO